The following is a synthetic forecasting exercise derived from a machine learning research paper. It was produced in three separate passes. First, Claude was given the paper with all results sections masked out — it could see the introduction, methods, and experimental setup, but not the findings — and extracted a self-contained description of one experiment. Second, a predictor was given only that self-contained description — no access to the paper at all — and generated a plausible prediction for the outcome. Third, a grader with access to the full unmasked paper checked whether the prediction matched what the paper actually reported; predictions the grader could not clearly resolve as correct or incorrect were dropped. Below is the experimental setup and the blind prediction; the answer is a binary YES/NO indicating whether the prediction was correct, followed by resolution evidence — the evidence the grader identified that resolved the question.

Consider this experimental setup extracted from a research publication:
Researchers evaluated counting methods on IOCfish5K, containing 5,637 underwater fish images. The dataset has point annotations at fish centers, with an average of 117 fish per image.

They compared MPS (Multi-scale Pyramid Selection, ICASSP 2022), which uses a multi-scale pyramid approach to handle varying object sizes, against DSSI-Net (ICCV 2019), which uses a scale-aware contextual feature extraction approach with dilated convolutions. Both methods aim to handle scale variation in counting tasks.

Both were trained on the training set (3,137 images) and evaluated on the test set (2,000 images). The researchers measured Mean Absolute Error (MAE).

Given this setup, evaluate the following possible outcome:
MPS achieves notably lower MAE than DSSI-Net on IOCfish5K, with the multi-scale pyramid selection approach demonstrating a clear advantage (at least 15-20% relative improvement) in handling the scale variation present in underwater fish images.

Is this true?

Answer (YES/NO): NO